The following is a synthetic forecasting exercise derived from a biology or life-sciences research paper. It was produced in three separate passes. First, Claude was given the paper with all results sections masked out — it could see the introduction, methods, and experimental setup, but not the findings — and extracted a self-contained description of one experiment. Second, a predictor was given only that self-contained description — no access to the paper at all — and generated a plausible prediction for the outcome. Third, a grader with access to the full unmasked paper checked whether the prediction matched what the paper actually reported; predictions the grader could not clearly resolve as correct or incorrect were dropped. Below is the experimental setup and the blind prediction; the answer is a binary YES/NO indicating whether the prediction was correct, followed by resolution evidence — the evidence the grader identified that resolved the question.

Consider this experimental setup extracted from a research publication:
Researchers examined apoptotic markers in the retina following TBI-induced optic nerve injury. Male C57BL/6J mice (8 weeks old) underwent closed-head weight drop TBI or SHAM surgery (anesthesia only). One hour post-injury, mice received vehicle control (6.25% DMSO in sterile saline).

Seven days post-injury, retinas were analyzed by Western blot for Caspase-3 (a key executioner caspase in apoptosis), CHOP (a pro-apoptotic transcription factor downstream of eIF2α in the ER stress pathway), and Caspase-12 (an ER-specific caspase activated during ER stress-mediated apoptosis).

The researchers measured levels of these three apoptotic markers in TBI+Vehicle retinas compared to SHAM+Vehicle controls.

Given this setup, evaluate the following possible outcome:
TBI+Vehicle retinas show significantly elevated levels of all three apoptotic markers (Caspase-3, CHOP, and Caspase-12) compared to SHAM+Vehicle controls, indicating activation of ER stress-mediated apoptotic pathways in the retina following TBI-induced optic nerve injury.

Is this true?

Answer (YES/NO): NO